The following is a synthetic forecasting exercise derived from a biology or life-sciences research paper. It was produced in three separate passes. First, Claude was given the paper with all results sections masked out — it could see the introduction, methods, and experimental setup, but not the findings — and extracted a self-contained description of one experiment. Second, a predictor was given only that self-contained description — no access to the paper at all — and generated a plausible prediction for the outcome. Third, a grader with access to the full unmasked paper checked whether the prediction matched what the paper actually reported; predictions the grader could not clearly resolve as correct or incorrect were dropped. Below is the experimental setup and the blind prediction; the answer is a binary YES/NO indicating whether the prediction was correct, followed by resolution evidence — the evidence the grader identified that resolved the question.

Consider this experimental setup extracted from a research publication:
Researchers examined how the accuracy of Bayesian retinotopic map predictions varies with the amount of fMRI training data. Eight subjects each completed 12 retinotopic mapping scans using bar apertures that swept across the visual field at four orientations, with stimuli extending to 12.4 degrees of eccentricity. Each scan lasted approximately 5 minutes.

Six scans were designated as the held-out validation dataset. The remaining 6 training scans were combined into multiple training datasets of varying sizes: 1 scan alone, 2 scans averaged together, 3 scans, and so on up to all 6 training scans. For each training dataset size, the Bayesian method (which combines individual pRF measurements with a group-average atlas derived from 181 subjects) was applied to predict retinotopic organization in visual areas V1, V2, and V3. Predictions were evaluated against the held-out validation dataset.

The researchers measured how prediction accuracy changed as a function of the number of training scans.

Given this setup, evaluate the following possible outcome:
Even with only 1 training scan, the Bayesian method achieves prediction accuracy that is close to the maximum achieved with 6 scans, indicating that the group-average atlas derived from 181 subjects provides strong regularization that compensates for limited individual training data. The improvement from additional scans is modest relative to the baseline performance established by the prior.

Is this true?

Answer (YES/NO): YES